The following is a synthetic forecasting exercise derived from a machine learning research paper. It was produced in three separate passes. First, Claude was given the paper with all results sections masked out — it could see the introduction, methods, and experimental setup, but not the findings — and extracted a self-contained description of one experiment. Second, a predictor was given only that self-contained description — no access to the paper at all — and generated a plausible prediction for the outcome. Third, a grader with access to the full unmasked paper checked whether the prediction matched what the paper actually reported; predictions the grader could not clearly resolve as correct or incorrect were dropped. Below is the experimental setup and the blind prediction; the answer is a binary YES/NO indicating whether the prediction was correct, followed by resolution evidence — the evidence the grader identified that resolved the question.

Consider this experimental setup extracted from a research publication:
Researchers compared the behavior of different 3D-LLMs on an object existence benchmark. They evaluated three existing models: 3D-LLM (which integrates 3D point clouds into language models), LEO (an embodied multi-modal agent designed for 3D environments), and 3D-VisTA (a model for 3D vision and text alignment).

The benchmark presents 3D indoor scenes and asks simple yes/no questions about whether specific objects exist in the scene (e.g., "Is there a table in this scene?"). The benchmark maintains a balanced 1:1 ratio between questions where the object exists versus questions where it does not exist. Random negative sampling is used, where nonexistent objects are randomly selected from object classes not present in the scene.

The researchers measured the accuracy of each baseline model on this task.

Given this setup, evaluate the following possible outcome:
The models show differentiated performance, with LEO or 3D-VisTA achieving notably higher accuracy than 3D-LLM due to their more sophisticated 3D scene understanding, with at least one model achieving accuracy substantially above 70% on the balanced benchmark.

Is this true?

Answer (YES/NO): NO